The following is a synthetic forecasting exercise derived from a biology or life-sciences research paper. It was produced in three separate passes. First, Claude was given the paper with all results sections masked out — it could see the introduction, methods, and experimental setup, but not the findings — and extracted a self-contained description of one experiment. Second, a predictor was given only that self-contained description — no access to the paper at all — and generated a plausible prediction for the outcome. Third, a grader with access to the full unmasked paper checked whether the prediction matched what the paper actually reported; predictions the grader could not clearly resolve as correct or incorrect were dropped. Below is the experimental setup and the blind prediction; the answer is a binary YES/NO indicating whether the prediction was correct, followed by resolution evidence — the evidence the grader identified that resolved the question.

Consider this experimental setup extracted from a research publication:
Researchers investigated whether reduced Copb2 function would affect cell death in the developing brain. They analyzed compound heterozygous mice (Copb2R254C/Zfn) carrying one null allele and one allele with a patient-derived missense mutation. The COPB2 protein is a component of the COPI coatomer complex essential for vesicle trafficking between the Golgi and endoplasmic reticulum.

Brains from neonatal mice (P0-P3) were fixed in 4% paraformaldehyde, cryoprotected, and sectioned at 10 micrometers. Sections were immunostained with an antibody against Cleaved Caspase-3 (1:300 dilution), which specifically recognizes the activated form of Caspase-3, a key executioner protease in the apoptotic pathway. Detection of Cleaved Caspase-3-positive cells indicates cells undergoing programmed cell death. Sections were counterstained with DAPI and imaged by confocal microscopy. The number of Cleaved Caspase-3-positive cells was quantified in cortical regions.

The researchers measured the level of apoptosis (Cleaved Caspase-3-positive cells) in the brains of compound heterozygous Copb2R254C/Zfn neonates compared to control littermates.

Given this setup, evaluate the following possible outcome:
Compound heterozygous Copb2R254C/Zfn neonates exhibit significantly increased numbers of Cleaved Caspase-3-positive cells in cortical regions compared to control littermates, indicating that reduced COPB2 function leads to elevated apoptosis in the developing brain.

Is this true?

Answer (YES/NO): YES